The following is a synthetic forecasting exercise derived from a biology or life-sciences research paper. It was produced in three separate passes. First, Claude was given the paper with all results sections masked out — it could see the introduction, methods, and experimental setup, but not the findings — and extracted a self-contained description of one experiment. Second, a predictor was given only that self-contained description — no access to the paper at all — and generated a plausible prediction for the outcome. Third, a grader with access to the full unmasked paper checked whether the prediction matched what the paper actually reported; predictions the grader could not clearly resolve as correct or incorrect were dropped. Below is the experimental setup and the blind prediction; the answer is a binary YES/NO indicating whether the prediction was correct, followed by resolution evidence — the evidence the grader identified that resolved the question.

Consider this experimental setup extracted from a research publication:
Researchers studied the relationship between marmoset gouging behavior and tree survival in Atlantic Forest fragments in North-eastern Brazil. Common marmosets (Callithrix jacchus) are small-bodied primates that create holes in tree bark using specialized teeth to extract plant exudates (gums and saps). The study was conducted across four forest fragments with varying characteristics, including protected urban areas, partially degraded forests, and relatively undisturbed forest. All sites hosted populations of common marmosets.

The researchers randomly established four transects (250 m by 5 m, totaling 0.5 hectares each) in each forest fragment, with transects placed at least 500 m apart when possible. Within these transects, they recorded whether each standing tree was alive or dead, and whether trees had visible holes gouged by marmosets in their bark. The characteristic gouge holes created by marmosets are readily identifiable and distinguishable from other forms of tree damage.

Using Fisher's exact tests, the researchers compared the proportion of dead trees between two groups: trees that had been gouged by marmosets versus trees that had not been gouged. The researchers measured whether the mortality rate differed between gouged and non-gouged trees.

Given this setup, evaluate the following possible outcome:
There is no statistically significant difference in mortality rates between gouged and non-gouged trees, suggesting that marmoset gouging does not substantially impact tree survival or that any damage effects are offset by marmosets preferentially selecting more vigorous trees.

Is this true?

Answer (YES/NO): NO